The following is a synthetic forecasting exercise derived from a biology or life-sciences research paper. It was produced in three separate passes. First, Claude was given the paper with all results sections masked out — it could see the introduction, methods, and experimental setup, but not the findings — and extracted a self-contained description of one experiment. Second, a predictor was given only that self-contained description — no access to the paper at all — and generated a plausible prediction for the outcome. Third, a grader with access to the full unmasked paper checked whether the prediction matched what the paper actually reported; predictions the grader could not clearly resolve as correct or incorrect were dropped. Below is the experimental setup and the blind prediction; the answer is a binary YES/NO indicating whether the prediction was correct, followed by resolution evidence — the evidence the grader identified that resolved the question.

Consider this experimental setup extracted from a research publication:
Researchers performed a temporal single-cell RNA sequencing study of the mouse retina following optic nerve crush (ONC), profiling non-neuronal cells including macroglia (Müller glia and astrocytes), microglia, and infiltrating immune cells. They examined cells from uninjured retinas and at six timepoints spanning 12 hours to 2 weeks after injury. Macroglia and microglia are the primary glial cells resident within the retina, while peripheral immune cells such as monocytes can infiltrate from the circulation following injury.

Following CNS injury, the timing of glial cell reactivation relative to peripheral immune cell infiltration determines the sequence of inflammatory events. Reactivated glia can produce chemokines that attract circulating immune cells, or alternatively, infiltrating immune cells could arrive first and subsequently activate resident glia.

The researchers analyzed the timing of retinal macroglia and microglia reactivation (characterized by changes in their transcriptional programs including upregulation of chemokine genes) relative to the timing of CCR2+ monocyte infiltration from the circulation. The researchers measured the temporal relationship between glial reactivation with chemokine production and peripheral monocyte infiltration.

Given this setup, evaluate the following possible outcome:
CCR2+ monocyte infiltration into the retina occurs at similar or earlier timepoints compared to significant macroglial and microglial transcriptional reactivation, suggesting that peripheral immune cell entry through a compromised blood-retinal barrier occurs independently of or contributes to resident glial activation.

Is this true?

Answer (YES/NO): NO